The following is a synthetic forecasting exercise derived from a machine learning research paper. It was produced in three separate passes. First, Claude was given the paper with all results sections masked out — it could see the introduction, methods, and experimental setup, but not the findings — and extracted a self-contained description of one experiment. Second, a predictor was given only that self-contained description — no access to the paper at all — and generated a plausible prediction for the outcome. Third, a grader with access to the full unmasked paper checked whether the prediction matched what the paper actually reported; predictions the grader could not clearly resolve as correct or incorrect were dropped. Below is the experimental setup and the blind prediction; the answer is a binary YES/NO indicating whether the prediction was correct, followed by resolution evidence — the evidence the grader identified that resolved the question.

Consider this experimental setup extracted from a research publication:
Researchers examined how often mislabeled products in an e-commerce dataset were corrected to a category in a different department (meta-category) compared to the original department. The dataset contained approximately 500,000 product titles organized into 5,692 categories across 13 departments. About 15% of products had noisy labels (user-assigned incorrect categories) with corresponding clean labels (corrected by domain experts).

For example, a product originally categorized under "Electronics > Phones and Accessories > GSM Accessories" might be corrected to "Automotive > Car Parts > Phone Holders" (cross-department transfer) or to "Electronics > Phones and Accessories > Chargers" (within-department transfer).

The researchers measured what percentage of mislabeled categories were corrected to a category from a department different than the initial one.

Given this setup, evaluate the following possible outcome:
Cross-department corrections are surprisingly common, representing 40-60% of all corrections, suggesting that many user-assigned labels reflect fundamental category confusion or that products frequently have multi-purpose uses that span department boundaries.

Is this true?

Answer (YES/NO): NO